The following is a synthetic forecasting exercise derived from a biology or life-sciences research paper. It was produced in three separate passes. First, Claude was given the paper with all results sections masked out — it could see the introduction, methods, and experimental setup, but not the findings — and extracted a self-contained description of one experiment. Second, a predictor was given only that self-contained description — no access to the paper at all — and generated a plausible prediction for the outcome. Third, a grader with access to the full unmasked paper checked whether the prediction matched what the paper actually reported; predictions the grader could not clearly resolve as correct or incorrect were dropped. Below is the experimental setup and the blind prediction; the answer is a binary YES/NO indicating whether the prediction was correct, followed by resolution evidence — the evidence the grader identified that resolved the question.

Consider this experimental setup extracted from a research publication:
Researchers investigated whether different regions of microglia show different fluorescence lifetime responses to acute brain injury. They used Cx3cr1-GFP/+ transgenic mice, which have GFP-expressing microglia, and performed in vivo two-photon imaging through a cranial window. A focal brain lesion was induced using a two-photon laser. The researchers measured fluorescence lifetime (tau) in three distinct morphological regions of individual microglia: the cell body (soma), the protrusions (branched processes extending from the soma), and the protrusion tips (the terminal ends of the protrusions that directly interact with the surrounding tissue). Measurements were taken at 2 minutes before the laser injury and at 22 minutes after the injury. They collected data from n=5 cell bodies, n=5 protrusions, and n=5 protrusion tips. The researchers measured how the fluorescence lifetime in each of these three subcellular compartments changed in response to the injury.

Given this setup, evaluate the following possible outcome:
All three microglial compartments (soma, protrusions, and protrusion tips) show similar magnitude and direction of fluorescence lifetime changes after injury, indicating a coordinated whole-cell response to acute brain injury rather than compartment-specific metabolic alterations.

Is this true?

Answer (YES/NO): NO